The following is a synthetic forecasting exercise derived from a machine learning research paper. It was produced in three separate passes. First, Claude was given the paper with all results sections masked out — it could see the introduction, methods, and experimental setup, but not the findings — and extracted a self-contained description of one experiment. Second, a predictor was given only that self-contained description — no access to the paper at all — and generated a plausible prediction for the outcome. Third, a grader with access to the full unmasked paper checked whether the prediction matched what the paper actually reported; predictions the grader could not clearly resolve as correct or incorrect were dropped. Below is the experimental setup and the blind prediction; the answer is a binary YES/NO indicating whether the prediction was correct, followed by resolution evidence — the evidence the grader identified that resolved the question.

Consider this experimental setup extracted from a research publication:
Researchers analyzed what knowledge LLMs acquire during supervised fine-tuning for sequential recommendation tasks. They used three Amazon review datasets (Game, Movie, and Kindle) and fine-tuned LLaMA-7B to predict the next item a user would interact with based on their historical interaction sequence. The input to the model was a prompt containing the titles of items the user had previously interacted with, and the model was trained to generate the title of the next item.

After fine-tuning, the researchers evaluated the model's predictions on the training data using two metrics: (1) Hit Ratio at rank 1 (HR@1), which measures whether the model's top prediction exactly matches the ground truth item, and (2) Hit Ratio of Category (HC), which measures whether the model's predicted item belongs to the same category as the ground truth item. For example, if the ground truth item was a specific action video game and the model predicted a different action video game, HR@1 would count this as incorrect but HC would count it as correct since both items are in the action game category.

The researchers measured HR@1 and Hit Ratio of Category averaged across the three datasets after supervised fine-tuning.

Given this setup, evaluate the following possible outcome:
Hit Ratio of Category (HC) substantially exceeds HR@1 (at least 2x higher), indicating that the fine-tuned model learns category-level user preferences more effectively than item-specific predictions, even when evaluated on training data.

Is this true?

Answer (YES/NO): YES